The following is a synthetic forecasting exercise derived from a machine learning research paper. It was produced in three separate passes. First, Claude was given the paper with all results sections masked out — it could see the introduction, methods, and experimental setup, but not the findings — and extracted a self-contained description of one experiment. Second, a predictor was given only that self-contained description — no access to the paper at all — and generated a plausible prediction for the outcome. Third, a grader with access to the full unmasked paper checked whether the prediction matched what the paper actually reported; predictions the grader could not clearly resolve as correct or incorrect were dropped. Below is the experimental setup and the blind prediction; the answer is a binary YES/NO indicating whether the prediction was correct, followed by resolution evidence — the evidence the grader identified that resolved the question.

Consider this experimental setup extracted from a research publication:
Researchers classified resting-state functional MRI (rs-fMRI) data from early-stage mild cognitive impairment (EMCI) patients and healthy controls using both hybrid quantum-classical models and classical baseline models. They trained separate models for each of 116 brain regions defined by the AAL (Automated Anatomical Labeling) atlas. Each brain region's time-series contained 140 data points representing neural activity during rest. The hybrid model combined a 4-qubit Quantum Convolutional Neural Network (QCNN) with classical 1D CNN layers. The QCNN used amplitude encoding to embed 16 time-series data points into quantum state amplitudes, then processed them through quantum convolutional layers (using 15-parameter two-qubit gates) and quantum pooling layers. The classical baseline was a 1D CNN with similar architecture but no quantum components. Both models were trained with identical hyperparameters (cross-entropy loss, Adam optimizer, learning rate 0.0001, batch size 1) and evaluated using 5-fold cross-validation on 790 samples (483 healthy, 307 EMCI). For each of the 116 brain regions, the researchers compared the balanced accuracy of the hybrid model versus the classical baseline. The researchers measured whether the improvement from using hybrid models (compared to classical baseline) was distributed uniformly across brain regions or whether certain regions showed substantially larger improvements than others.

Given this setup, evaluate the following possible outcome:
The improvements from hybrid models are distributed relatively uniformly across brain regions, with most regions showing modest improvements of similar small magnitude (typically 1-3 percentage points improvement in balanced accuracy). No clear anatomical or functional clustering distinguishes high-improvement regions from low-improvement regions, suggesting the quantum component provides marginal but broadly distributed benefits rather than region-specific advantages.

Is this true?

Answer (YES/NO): NO